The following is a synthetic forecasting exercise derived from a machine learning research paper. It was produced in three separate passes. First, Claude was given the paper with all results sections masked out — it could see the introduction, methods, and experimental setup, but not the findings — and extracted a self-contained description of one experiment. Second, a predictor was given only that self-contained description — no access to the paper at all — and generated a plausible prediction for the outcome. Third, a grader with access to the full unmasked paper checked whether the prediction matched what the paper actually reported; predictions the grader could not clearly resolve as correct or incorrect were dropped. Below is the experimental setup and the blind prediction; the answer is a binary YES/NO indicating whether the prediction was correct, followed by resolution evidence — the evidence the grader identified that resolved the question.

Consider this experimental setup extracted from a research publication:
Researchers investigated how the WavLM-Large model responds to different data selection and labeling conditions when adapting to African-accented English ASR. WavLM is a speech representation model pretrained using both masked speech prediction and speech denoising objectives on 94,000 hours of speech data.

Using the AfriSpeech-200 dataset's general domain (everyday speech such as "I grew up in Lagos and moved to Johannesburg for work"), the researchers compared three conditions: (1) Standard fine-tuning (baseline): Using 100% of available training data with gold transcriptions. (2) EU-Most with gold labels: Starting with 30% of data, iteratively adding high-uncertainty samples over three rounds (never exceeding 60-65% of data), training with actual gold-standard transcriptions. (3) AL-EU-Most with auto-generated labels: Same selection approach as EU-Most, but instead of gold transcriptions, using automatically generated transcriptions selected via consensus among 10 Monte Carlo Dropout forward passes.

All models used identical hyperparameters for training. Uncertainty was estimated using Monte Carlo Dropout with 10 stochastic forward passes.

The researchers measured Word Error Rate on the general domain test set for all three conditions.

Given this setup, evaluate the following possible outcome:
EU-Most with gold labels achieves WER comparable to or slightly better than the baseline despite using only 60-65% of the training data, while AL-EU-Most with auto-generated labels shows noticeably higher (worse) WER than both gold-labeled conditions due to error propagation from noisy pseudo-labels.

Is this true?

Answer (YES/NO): YES